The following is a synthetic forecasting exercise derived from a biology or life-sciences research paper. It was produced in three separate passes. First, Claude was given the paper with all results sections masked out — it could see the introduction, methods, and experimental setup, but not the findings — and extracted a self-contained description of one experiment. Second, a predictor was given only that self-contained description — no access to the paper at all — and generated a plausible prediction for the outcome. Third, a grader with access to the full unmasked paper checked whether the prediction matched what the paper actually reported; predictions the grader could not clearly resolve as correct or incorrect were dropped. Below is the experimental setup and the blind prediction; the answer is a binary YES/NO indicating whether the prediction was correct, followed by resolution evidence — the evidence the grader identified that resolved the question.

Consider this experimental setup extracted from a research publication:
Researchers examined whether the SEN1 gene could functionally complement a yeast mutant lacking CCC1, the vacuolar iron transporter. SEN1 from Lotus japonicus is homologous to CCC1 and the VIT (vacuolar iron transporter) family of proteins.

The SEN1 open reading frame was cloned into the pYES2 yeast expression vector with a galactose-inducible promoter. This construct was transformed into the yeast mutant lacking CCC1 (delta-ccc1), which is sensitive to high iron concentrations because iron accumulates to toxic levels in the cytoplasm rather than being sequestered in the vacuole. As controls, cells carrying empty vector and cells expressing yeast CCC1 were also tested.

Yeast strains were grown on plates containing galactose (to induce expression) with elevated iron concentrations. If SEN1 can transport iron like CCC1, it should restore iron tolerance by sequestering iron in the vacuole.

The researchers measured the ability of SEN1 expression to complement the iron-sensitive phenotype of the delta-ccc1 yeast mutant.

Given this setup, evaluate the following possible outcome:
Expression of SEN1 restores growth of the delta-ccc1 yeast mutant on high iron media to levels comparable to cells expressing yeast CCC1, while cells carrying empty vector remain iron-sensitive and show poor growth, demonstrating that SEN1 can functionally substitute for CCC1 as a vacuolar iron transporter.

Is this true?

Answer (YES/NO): NO